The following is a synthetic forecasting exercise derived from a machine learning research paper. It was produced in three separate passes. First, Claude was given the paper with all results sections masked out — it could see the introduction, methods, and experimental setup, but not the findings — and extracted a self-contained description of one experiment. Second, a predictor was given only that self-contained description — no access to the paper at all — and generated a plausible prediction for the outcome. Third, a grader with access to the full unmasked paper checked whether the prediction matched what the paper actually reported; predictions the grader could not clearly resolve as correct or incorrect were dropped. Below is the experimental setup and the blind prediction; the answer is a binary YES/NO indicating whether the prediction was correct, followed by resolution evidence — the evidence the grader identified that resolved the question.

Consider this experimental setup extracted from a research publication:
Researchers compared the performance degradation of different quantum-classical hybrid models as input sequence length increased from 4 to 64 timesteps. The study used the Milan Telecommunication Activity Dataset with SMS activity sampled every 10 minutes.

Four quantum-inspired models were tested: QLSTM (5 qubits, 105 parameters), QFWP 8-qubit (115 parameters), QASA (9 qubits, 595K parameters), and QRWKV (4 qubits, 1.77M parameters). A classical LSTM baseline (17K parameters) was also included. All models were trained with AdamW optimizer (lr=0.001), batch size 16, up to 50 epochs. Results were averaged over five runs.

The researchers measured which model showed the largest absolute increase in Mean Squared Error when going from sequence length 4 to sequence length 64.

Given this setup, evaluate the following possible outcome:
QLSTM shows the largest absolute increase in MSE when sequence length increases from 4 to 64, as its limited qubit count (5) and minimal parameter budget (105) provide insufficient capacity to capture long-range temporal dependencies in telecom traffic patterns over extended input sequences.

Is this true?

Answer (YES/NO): NO